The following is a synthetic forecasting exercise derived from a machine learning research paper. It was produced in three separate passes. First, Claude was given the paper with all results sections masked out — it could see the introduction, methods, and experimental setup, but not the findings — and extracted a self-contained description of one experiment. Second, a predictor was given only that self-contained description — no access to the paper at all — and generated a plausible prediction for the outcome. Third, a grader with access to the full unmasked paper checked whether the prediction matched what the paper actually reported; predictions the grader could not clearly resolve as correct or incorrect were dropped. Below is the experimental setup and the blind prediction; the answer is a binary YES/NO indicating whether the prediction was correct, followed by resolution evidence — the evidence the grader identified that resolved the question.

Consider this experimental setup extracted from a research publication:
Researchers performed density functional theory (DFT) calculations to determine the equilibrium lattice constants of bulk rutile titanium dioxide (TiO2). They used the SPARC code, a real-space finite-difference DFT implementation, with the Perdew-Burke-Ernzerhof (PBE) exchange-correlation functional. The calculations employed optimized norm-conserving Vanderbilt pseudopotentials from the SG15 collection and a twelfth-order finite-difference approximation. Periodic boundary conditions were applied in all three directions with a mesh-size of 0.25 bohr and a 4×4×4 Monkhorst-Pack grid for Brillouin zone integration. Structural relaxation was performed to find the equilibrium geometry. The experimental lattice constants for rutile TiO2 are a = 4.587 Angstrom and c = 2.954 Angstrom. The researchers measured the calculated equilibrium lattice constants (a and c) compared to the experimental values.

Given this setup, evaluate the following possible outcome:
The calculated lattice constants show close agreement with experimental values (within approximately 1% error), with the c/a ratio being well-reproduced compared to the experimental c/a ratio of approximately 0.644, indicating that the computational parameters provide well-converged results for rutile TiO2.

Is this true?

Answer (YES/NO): YES